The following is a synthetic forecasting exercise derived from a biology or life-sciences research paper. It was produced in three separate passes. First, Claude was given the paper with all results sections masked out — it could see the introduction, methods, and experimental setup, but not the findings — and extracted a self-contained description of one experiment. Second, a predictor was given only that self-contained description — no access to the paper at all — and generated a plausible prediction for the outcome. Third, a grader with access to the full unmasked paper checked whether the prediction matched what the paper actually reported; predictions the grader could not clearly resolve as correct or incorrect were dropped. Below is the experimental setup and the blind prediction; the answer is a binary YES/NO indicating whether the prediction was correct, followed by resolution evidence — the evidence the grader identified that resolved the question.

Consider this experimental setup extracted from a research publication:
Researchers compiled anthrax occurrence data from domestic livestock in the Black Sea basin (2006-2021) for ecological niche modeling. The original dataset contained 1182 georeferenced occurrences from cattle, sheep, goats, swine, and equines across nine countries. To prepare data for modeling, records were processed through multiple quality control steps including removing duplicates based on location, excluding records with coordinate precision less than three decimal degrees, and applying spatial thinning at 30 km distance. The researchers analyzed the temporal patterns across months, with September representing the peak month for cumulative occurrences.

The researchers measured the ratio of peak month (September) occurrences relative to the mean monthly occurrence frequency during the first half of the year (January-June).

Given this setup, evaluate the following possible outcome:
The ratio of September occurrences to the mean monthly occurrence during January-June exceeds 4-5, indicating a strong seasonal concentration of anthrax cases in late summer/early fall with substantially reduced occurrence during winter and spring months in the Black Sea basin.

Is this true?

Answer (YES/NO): NO